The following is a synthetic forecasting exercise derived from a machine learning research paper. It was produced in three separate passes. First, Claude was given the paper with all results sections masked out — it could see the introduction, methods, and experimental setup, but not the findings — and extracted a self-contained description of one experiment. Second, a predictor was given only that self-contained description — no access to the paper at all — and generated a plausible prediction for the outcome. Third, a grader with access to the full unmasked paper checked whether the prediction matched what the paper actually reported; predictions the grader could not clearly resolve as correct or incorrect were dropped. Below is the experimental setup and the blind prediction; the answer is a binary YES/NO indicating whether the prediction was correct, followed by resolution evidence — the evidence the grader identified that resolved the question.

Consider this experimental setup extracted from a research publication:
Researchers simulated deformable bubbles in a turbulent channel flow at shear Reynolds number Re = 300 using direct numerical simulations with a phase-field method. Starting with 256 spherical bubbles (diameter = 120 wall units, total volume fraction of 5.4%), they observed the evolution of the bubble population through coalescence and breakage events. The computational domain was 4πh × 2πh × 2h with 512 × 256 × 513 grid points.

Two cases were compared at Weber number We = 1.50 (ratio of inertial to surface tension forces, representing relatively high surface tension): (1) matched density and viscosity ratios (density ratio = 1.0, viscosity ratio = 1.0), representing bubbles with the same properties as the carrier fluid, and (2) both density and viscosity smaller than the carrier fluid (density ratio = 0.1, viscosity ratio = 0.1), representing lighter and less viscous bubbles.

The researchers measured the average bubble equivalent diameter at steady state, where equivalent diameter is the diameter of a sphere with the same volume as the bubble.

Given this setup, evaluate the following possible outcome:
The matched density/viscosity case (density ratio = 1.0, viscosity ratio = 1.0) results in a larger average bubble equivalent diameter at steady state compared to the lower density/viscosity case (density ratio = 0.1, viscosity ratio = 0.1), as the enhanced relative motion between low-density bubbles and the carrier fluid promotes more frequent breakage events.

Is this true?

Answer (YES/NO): YES